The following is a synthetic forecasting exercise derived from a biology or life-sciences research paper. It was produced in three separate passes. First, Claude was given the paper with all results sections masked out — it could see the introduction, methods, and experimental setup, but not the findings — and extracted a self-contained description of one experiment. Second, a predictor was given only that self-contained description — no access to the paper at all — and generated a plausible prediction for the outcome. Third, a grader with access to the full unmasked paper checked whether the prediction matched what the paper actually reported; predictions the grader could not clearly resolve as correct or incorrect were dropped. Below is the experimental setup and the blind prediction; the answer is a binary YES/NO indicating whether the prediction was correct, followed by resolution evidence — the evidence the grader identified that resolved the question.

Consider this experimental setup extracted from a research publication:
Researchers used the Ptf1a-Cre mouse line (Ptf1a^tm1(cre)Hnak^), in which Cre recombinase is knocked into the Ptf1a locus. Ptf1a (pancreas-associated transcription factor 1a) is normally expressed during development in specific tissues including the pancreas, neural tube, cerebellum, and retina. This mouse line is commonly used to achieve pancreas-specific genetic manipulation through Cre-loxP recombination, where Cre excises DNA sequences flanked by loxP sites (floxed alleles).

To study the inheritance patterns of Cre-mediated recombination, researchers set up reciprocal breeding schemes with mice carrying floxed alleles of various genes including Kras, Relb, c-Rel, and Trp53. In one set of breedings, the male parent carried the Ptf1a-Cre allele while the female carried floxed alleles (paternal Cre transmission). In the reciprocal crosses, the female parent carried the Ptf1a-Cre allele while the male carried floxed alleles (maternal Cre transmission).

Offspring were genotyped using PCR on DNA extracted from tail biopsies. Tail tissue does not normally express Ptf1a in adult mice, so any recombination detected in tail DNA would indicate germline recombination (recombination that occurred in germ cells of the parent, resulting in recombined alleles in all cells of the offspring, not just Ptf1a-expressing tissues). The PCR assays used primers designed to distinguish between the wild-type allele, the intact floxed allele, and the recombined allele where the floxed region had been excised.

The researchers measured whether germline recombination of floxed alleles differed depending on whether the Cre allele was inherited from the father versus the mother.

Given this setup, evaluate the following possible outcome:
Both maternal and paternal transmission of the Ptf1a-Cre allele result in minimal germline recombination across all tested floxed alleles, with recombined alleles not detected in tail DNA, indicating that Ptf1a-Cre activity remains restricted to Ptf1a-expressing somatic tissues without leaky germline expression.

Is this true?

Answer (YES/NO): NO